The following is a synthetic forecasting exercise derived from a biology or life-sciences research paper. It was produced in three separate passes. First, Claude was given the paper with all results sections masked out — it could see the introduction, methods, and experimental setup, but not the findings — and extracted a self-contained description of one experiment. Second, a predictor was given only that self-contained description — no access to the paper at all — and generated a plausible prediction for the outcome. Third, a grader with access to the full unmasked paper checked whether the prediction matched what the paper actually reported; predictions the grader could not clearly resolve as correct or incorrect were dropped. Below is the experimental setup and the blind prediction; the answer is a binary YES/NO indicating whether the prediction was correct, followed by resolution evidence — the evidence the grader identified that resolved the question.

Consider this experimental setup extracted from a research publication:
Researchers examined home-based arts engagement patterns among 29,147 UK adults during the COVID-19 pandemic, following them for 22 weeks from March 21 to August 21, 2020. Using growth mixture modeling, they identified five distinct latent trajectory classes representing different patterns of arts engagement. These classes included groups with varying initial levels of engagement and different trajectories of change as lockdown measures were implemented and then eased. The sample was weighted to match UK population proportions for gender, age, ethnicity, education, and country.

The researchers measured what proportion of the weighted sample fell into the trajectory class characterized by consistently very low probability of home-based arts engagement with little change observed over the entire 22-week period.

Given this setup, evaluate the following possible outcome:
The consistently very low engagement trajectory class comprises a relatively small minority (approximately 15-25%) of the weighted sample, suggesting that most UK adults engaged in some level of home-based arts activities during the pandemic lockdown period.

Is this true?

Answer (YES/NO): NO